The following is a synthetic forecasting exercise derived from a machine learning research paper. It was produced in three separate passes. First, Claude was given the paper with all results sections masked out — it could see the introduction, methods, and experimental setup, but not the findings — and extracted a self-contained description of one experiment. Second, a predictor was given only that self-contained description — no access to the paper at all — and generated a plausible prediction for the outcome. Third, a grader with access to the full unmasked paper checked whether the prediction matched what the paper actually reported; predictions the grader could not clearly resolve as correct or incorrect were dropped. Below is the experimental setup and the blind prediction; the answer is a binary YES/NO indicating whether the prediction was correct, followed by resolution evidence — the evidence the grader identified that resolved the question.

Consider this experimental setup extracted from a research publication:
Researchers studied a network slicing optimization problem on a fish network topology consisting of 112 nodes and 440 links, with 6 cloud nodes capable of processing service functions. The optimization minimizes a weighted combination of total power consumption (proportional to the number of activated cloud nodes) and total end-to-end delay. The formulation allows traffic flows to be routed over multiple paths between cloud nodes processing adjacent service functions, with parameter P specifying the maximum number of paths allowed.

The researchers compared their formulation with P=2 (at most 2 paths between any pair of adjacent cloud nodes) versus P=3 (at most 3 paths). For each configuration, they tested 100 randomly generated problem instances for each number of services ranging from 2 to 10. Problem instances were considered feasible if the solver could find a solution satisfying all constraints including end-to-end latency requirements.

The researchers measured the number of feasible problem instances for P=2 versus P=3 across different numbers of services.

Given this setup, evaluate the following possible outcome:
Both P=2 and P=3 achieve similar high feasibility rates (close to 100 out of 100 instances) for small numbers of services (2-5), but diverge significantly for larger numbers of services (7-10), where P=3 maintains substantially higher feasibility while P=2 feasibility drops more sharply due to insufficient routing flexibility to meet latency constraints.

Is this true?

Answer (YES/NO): NO